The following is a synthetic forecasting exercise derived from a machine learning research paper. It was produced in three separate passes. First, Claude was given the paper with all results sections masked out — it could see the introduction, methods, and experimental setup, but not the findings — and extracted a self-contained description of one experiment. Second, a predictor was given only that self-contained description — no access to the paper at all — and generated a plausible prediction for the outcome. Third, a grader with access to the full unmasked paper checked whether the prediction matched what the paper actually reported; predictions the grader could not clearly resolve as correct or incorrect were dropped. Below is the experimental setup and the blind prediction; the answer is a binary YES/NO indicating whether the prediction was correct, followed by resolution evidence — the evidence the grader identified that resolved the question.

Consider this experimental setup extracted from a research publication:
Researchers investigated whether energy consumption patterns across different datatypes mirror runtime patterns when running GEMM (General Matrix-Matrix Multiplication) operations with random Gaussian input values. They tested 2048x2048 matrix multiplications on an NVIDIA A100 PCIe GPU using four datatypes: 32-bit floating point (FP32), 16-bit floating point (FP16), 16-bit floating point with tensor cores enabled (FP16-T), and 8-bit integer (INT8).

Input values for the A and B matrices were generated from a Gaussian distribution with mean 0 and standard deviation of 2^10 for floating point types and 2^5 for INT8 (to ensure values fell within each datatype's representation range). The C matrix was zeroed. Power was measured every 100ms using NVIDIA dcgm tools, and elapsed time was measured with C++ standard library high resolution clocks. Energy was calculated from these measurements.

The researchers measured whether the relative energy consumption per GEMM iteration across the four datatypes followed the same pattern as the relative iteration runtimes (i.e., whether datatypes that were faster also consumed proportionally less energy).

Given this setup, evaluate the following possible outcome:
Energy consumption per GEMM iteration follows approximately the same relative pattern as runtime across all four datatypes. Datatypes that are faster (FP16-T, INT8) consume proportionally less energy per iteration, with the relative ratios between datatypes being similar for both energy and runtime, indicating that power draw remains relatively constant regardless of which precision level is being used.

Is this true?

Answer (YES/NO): YES